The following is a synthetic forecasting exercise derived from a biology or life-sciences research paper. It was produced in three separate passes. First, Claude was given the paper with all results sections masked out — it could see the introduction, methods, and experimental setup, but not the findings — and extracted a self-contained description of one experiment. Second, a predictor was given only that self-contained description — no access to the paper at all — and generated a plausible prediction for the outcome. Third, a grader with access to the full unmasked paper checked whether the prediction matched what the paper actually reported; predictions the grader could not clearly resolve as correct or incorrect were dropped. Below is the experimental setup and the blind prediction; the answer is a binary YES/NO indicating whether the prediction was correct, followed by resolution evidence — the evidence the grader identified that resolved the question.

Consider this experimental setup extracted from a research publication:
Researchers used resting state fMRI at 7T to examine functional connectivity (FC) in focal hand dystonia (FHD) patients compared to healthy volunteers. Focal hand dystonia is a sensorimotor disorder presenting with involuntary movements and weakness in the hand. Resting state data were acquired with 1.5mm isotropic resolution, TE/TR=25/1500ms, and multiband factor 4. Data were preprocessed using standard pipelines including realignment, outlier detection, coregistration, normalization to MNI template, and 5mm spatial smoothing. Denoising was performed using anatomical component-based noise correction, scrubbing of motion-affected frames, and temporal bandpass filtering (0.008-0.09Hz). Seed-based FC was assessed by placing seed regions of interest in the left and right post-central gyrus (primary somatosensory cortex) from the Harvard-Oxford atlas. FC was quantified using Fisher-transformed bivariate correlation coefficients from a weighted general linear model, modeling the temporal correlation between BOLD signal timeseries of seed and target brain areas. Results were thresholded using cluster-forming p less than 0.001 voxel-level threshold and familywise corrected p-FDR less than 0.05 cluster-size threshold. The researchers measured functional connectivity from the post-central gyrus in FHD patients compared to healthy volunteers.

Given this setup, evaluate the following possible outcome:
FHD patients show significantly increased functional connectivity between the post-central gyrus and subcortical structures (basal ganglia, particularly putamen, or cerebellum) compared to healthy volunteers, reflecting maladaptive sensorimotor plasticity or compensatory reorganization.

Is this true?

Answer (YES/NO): NO